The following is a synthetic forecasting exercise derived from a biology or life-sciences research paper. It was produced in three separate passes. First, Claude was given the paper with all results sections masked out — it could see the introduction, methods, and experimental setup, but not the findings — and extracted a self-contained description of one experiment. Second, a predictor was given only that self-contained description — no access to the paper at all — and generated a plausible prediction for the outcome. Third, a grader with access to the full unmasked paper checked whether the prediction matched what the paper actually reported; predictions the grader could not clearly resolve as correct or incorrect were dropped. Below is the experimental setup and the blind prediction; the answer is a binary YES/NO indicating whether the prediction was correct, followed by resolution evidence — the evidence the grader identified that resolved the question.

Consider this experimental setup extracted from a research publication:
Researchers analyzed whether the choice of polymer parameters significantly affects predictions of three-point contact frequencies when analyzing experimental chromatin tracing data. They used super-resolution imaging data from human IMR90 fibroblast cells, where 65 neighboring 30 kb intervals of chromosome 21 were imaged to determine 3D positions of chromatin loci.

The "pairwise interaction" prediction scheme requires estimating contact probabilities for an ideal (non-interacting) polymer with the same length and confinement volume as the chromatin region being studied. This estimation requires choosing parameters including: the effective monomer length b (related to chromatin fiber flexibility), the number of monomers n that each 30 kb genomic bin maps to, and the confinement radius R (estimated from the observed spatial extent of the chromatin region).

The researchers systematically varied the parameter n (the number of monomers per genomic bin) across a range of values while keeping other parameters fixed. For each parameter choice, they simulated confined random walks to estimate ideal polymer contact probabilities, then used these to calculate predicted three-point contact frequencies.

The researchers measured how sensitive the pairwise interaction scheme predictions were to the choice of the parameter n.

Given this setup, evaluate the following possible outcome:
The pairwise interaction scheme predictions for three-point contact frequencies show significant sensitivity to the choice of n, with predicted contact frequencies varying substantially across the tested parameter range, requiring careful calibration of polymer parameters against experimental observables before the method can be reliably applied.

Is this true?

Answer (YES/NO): NO